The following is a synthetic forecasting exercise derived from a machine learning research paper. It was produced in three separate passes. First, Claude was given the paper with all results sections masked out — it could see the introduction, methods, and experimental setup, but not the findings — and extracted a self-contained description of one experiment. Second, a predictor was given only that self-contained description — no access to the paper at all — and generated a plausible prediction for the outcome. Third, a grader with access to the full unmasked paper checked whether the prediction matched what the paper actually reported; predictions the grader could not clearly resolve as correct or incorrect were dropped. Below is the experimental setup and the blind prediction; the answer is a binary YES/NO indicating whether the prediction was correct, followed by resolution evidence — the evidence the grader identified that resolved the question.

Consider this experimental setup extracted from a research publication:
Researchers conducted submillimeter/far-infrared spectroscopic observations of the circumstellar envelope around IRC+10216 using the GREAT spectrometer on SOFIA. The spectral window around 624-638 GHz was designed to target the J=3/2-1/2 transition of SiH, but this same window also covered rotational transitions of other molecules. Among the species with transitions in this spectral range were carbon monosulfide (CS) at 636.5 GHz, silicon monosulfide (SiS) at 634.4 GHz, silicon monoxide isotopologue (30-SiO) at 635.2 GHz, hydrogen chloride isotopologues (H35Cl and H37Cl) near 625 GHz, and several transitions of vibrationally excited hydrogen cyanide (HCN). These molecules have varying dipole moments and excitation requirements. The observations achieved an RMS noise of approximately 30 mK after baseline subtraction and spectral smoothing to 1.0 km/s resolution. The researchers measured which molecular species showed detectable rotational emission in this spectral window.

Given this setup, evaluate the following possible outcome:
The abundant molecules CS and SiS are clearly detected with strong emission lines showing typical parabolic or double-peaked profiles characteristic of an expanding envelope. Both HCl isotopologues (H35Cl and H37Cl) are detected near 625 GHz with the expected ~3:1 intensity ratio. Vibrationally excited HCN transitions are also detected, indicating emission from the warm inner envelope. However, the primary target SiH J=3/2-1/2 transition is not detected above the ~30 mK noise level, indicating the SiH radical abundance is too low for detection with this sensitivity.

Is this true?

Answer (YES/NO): YES